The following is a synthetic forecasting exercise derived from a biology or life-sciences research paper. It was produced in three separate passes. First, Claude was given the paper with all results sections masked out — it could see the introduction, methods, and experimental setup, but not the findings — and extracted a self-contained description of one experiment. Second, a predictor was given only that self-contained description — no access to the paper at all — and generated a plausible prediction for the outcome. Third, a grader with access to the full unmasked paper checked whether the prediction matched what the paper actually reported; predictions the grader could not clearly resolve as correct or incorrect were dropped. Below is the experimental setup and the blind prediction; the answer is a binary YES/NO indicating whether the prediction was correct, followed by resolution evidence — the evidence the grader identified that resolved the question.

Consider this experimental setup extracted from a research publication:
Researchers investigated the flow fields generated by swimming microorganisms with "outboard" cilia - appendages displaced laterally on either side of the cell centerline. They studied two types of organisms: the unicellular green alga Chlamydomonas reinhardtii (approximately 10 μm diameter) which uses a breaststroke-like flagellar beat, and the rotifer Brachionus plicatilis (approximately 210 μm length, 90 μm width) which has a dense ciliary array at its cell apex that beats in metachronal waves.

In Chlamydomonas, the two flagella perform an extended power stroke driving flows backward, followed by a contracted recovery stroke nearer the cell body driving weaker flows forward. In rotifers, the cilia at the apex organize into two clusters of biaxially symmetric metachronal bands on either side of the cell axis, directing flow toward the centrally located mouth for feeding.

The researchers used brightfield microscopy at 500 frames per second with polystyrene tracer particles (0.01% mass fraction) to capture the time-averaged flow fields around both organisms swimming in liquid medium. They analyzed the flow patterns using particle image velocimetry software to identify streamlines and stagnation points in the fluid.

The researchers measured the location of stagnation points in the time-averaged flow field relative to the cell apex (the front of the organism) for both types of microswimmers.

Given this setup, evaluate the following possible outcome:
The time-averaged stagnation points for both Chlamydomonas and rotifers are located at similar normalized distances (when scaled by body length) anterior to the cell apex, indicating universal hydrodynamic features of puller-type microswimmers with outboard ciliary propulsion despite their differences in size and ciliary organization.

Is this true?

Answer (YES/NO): NO